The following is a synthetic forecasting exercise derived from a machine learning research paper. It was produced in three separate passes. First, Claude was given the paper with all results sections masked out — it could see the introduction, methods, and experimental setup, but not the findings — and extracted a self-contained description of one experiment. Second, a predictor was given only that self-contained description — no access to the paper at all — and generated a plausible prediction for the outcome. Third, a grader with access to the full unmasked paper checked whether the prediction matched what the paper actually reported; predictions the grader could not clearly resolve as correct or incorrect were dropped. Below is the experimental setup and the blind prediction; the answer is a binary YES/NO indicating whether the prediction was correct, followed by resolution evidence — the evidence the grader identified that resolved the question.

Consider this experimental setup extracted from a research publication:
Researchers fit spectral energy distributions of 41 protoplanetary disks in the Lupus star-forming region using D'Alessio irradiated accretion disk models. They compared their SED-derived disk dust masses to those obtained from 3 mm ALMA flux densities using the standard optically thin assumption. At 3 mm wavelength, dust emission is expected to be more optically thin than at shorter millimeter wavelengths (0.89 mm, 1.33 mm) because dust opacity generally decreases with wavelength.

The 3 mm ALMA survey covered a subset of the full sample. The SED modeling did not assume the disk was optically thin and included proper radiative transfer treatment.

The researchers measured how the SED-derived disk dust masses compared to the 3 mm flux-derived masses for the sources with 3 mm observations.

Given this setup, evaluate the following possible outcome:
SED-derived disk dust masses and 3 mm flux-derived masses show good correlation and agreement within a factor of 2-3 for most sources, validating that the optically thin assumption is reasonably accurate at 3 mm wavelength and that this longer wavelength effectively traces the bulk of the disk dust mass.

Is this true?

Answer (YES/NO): NO